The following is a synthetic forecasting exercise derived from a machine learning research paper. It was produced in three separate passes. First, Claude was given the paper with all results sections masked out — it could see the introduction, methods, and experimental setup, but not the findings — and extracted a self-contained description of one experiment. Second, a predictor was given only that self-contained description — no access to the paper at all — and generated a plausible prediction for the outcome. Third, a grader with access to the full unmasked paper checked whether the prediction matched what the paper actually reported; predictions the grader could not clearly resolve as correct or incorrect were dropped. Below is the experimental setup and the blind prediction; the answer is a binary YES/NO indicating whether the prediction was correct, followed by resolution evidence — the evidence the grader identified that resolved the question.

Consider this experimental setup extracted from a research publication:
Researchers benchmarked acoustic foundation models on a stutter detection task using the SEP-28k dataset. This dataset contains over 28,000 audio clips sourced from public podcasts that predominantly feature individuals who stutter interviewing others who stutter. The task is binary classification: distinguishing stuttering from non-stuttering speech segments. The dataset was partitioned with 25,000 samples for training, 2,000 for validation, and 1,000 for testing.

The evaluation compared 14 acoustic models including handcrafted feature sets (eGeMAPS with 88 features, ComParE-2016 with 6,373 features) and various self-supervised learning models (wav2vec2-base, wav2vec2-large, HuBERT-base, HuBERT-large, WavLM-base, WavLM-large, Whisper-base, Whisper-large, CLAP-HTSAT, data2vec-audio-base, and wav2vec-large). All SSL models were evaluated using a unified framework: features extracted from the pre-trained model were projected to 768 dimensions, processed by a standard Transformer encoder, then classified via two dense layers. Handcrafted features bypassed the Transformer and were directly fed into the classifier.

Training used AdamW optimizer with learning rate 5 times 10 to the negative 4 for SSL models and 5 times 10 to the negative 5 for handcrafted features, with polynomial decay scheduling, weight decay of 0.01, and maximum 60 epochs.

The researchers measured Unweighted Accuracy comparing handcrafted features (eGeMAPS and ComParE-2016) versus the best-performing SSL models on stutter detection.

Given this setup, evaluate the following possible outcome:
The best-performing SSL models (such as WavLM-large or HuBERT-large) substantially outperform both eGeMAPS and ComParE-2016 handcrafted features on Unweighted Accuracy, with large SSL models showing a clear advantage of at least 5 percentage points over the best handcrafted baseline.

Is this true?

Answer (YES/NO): YES